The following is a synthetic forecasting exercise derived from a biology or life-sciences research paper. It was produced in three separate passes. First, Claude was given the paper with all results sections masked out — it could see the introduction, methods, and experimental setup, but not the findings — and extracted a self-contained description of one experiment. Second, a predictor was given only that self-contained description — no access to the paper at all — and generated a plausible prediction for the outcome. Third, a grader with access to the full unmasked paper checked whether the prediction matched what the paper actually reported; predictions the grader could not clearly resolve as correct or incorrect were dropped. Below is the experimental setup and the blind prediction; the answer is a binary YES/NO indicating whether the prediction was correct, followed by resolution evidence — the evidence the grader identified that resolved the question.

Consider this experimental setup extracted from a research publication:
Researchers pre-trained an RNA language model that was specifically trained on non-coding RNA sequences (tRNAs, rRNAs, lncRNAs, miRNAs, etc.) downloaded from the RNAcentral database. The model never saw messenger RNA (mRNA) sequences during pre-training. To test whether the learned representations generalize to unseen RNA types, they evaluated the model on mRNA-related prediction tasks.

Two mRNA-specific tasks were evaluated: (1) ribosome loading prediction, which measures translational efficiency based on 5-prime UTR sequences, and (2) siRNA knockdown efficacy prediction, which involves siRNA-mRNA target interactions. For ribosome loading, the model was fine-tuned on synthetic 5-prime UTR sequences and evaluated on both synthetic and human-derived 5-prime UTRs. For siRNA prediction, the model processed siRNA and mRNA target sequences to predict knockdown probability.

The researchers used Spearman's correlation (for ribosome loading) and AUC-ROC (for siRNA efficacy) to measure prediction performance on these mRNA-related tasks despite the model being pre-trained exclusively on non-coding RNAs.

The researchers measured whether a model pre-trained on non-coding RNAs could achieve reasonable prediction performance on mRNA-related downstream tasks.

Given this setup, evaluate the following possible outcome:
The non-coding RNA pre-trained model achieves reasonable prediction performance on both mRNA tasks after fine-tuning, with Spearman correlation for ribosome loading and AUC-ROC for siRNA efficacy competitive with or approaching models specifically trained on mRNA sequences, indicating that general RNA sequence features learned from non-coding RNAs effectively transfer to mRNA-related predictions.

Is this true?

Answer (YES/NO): YES